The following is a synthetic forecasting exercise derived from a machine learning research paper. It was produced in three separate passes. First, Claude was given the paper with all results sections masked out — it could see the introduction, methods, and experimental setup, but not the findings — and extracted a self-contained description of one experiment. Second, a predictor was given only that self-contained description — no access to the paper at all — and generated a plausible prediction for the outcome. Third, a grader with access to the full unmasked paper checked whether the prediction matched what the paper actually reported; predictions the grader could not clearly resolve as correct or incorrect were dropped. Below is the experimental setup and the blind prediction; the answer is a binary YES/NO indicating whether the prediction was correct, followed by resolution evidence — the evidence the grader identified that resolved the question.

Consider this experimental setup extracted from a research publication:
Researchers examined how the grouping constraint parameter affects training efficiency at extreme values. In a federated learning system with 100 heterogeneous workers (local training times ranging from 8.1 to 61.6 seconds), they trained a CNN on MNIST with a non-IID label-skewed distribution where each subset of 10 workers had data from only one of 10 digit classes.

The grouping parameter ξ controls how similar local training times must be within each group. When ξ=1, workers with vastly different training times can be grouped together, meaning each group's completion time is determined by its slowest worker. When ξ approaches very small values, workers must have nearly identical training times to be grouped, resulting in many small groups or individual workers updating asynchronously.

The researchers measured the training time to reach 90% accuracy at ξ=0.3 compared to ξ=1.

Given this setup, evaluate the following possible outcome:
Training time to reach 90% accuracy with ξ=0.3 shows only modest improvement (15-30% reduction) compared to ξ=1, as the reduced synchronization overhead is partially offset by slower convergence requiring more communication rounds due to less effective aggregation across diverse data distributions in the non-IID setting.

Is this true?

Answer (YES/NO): NO